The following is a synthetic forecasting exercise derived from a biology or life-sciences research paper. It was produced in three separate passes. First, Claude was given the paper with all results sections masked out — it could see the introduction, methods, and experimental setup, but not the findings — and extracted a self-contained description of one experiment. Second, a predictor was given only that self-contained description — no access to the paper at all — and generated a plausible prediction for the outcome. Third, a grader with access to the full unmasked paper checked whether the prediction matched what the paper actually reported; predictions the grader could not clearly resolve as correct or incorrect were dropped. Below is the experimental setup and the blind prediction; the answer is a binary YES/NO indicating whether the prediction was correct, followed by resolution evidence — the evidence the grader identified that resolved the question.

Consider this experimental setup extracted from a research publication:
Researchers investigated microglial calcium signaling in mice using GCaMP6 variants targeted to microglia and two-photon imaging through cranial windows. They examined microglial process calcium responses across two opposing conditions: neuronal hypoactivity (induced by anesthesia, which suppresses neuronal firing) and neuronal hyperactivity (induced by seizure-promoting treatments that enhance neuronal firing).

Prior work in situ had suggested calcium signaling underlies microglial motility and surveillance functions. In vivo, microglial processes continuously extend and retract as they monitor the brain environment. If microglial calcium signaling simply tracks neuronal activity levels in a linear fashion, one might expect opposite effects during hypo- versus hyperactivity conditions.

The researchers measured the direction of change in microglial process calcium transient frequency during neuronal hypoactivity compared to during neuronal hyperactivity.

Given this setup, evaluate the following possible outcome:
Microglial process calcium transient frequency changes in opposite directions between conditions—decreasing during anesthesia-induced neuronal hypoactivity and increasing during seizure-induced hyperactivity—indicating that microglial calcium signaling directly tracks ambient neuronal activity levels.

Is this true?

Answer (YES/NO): NO